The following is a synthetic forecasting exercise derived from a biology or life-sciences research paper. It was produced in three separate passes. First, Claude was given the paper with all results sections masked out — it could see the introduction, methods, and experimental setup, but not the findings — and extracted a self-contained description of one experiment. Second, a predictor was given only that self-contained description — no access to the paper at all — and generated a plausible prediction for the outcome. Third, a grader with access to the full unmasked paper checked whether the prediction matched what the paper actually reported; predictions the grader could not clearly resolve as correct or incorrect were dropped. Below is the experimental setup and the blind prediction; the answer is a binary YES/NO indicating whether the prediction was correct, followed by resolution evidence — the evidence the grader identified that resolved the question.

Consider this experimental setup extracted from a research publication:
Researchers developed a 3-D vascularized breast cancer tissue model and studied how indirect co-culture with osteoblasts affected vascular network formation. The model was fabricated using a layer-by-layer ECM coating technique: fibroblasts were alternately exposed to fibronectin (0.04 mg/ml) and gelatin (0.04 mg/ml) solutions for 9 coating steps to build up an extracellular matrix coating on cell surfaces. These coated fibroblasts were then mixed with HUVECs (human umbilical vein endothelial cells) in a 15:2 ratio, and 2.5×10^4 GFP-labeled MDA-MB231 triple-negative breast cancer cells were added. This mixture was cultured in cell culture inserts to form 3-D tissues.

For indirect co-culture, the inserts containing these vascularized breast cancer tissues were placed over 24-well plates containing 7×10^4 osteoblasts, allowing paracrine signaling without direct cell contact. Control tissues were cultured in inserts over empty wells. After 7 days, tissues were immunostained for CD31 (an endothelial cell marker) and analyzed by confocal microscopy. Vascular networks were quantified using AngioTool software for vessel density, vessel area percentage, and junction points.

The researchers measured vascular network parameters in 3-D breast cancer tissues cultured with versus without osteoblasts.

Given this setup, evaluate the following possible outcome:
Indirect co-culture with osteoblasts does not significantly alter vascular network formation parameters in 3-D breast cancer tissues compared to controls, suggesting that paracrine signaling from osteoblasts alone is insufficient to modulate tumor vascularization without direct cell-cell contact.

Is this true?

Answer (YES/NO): NO